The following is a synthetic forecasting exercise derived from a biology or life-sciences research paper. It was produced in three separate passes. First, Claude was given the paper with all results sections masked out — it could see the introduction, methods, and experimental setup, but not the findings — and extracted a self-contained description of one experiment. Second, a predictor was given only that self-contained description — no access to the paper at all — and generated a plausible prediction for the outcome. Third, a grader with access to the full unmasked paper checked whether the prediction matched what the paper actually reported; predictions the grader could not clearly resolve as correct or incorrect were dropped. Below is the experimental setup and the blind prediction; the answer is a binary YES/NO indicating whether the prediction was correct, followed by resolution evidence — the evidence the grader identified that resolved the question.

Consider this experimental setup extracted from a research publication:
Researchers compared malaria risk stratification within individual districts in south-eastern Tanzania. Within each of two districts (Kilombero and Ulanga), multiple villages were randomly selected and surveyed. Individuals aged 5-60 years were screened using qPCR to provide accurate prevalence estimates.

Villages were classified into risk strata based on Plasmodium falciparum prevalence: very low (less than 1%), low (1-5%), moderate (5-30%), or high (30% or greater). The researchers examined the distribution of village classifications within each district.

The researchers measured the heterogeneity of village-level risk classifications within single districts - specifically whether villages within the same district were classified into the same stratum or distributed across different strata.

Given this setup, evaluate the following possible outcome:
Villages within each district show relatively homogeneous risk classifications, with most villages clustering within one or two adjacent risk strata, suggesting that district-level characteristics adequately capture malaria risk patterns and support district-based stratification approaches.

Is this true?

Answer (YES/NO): NO